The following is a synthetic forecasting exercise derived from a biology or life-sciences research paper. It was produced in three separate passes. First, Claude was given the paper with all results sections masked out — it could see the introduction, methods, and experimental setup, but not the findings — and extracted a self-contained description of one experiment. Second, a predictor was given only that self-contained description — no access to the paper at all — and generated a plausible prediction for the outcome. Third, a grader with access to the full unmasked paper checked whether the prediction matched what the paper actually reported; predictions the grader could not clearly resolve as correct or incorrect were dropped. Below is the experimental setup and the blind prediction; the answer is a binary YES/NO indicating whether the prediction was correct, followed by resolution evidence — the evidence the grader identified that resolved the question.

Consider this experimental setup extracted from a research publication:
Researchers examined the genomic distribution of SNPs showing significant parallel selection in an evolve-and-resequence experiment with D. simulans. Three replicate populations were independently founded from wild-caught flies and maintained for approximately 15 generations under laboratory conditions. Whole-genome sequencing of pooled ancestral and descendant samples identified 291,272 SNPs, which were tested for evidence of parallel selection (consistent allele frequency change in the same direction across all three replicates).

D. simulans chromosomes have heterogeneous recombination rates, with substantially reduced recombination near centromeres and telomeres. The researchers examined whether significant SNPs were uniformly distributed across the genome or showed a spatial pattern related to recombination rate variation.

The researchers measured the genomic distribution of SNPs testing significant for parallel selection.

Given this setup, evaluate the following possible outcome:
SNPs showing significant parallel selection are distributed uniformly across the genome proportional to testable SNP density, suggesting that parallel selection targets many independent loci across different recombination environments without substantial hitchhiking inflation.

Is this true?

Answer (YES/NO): NO